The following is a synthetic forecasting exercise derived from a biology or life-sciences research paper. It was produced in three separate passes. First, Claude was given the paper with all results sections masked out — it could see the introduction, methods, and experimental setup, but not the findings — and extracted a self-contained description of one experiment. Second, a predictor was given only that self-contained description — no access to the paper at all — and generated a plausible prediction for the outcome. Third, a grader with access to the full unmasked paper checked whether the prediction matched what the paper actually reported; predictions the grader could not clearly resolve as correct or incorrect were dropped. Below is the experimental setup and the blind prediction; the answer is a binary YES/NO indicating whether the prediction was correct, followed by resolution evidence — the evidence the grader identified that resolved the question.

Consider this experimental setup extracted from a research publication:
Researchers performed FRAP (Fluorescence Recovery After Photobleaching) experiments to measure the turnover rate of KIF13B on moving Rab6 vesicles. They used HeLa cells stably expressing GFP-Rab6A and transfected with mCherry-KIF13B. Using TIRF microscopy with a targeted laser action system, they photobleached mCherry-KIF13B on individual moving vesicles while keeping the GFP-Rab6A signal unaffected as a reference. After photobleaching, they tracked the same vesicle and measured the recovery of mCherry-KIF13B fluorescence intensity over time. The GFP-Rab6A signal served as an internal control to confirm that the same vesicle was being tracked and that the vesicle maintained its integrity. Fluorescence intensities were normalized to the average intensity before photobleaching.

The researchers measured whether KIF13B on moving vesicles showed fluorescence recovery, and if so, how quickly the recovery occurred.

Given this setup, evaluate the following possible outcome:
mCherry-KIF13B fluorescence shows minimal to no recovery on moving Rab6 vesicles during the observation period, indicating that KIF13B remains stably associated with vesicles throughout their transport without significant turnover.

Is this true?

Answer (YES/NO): YES